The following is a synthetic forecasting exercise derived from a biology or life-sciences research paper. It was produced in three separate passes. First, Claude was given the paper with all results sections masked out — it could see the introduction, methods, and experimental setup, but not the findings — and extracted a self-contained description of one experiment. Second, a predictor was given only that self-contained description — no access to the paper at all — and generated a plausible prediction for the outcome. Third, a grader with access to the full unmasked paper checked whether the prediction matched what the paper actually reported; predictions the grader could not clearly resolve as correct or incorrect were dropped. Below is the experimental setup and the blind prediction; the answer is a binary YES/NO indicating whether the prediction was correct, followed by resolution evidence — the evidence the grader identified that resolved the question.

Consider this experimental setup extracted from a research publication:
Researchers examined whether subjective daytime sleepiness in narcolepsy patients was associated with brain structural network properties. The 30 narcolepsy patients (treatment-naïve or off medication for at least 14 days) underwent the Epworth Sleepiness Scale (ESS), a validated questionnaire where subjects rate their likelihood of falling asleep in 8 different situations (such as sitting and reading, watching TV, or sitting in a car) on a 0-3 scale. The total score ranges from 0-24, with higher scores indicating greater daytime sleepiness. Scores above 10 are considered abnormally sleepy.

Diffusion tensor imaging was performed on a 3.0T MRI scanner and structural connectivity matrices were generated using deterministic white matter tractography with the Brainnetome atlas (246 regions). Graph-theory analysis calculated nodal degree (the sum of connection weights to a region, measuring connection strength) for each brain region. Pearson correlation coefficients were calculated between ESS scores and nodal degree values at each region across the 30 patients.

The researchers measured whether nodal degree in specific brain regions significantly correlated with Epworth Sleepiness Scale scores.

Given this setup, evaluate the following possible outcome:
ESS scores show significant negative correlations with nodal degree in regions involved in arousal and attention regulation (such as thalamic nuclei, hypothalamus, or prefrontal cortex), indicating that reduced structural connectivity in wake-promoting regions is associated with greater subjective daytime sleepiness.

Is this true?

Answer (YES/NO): NO